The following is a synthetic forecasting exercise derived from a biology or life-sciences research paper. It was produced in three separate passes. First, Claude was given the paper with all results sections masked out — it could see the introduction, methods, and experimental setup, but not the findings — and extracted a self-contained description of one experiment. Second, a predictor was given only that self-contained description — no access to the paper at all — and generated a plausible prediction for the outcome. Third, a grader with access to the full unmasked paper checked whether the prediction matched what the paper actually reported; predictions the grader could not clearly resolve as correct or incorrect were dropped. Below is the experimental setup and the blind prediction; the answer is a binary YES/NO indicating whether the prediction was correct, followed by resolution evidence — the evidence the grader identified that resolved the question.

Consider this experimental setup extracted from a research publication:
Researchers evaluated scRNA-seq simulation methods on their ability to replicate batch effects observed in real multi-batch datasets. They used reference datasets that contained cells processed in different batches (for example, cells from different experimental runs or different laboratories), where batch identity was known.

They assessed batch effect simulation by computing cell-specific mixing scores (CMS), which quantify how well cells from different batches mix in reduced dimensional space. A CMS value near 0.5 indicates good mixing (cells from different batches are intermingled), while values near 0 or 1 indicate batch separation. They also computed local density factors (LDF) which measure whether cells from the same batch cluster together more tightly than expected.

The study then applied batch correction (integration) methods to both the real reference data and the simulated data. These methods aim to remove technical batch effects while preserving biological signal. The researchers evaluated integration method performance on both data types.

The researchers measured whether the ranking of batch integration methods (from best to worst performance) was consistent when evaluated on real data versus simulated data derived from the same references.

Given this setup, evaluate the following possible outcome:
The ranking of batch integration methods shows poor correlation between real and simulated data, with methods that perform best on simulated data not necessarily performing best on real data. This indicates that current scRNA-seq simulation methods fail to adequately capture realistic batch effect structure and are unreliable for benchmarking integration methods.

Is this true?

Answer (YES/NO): NO